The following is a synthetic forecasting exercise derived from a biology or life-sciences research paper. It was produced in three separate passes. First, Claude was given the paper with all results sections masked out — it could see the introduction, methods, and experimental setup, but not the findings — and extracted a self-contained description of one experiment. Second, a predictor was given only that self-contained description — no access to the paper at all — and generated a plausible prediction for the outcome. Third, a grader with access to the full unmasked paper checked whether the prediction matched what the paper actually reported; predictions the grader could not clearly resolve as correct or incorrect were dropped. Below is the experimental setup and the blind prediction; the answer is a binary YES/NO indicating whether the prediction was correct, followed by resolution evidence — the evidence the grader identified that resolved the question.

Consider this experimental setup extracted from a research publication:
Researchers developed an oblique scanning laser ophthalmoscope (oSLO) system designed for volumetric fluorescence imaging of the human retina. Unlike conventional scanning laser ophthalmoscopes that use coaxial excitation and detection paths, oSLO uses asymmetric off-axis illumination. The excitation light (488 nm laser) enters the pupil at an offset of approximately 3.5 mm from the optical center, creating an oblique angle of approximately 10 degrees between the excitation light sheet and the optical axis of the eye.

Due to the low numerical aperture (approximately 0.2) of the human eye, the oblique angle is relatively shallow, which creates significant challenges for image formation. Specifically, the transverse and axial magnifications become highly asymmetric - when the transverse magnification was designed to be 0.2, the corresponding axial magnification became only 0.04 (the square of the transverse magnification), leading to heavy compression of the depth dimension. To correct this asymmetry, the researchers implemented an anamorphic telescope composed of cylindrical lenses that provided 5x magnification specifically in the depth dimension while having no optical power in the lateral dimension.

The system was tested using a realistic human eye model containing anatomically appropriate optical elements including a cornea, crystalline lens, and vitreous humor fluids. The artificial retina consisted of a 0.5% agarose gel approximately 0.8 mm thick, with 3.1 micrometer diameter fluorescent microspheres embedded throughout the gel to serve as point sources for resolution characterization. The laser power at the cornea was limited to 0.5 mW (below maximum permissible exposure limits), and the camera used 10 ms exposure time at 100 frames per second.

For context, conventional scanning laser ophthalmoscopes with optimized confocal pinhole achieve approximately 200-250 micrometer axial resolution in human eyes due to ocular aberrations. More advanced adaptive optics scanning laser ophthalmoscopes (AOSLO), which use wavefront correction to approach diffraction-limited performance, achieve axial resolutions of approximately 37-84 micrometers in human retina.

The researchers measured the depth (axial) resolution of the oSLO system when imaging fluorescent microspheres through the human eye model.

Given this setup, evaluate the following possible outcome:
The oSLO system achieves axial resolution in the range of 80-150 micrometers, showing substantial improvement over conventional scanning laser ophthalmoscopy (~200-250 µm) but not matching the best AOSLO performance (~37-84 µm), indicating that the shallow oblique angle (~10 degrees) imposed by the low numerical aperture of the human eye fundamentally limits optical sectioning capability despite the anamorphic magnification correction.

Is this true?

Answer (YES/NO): NO